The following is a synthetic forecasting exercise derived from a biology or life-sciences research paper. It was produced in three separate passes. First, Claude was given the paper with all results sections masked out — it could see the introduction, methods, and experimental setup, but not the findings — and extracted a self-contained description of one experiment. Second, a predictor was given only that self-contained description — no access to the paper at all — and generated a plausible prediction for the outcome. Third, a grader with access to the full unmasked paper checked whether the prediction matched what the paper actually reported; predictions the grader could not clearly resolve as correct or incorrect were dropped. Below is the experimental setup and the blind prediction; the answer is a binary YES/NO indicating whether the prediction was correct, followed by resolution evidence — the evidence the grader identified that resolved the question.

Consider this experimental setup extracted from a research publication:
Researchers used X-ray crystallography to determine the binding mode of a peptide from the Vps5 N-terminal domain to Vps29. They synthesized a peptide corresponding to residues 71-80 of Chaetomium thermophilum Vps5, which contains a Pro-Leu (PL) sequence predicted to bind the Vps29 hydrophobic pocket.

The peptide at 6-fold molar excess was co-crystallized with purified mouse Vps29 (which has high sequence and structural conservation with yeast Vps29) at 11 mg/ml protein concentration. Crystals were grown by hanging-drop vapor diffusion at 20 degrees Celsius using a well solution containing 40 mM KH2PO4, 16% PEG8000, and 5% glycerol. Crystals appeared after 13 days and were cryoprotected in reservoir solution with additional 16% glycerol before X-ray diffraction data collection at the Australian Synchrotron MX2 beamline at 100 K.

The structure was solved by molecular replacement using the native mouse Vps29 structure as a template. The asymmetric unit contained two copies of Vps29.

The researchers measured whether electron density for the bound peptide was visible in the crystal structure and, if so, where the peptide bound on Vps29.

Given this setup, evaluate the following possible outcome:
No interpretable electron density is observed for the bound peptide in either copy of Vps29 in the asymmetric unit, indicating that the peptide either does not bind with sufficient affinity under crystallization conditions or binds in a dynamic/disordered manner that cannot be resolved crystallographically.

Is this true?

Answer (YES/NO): NO